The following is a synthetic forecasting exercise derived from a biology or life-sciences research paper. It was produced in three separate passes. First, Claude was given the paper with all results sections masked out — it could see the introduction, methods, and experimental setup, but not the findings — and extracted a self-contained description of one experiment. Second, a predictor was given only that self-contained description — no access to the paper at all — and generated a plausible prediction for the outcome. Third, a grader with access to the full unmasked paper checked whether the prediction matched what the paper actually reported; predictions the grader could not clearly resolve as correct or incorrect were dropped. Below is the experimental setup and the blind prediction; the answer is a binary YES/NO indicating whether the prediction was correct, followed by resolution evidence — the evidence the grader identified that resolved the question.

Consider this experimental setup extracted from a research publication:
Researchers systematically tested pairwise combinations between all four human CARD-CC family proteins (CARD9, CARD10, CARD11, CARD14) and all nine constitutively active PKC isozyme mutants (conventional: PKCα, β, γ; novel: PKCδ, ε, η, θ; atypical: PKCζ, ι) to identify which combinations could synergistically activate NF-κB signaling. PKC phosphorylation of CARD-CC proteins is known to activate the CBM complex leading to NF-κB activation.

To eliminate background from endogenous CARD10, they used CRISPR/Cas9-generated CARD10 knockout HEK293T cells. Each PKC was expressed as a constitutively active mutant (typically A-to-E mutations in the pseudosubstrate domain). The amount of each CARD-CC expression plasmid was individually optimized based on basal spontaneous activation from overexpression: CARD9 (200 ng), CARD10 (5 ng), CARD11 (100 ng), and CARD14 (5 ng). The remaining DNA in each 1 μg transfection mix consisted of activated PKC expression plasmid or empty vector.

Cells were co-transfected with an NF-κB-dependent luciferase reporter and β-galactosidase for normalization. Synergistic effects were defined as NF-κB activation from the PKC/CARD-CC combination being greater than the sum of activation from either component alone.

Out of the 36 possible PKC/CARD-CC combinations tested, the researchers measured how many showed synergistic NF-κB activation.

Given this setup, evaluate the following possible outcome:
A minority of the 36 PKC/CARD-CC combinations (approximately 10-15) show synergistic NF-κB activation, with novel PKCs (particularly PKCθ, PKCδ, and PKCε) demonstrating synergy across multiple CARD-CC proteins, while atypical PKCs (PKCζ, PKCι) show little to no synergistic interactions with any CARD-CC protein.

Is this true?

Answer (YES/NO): NO